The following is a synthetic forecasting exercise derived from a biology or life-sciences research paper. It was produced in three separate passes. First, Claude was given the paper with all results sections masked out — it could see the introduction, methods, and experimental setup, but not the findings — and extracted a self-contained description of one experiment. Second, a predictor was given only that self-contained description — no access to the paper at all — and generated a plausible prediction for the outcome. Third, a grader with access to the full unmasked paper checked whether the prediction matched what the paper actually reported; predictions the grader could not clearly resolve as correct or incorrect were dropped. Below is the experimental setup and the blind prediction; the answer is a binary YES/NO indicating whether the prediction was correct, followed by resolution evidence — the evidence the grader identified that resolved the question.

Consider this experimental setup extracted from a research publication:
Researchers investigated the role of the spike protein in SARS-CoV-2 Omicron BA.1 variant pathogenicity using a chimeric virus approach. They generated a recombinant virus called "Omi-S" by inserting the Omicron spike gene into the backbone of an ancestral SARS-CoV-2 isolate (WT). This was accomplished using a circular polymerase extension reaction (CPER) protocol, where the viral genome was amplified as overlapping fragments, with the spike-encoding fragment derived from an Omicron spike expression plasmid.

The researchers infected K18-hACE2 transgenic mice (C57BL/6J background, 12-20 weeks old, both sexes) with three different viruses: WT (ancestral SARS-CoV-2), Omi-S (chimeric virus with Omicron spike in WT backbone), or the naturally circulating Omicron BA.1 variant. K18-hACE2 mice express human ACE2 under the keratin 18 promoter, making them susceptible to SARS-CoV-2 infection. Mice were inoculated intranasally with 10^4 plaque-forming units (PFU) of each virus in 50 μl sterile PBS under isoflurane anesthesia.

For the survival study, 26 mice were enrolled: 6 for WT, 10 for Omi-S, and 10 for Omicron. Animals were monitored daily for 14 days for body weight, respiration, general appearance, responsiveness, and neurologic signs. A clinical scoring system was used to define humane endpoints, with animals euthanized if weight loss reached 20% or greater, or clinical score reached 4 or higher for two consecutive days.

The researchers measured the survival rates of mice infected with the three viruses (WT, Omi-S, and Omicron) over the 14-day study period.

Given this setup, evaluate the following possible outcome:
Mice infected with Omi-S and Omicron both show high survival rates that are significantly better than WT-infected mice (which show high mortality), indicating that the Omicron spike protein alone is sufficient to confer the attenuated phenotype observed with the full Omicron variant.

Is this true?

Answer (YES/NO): NO